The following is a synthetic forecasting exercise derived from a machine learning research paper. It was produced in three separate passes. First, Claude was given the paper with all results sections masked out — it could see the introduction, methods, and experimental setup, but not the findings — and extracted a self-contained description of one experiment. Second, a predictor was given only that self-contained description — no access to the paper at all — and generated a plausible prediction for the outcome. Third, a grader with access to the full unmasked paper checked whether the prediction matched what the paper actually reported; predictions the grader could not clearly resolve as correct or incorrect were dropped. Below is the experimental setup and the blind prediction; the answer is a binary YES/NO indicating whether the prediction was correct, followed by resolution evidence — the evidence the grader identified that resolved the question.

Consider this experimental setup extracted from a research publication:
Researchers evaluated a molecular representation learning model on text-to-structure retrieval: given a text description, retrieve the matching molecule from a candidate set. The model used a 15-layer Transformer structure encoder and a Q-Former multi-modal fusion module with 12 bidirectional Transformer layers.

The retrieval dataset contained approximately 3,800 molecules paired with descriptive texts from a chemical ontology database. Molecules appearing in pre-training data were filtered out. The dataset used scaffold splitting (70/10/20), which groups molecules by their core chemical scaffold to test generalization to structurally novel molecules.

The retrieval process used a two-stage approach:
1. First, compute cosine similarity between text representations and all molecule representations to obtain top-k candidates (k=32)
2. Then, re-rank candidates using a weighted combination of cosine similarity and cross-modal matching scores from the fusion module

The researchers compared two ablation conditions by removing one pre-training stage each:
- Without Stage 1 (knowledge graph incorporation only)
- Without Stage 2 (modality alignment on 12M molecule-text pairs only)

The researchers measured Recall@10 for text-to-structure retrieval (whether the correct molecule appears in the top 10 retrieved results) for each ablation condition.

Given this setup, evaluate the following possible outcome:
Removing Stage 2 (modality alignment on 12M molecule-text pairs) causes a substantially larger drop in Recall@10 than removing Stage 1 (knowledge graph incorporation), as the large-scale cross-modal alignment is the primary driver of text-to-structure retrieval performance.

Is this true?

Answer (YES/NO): NO